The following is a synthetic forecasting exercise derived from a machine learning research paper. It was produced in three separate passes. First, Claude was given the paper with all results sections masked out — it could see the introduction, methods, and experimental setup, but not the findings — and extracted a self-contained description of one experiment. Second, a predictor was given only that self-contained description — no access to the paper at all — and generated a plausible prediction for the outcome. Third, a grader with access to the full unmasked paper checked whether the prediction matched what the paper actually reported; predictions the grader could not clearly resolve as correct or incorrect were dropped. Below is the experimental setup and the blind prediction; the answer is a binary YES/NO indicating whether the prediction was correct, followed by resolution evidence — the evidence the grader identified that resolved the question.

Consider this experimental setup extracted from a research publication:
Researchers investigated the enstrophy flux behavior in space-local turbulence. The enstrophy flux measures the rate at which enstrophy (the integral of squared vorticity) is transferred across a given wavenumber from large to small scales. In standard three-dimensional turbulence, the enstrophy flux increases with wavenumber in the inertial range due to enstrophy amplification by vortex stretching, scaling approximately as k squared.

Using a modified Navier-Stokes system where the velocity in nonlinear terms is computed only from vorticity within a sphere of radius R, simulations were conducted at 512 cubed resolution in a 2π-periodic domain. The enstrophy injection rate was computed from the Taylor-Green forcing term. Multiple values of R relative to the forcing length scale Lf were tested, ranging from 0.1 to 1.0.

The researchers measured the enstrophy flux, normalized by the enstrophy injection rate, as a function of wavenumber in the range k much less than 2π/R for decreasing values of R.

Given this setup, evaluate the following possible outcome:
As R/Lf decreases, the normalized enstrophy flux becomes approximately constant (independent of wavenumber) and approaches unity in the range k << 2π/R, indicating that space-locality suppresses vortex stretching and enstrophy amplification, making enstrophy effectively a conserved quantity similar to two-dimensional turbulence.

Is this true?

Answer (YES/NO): YES